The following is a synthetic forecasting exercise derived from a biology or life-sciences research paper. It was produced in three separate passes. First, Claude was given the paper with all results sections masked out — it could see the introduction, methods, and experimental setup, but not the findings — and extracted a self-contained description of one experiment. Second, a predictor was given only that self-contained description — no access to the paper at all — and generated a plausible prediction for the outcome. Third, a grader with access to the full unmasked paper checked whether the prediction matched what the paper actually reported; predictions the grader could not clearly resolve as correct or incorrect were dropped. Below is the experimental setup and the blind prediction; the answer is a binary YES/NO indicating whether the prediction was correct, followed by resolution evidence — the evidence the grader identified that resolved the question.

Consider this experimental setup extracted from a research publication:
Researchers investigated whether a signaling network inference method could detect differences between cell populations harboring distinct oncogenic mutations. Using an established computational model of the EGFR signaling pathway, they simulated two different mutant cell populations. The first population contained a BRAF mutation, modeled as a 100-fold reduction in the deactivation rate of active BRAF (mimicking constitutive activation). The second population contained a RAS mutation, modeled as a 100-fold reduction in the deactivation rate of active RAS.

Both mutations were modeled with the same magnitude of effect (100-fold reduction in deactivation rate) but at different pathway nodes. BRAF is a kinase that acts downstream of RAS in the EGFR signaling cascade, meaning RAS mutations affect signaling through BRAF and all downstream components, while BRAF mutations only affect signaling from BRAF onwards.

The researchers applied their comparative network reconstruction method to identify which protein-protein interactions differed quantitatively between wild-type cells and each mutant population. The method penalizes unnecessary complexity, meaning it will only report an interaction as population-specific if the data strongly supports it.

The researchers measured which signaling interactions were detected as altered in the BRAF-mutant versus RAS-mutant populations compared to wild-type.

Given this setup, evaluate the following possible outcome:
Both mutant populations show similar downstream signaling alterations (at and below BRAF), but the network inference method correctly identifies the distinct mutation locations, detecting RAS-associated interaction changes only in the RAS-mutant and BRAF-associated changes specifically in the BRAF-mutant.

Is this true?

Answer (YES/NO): NO